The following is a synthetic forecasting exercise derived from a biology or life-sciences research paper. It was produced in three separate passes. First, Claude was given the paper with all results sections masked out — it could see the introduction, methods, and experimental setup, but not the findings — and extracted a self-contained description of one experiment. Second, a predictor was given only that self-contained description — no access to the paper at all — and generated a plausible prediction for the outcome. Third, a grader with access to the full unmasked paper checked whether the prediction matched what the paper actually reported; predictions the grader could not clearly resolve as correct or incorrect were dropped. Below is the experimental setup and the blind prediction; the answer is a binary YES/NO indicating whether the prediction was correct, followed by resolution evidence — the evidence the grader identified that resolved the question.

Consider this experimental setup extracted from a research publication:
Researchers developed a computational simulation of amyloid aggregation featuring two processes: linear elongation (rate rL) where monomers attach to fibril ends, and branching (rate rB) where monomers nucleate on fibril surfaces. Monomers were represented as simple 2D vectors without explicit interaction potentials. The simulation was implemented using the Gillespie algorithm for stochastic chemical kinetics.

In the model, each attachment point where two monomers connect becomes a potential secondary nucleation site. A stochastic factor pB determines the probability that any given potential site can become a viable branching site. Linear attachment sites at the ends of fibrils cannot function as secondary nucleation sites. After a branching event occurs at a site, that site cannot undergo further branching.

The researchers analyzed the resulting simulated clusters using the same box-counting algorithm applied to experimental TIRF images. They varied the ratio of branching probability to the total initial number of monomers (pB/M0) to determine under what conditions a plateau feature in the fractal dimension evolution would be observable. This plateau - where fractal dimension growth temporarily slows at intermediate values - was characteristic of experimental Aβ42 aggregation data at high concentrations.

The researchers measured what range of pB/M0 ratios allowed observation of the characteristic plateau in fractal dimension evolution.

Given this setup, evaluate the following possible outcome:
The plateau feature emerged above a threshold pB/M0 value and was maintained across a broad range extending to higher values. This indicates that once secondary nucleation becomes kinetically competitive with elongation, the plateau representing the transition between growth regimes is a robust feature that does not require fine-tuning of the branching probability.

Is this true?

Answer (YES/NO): NO